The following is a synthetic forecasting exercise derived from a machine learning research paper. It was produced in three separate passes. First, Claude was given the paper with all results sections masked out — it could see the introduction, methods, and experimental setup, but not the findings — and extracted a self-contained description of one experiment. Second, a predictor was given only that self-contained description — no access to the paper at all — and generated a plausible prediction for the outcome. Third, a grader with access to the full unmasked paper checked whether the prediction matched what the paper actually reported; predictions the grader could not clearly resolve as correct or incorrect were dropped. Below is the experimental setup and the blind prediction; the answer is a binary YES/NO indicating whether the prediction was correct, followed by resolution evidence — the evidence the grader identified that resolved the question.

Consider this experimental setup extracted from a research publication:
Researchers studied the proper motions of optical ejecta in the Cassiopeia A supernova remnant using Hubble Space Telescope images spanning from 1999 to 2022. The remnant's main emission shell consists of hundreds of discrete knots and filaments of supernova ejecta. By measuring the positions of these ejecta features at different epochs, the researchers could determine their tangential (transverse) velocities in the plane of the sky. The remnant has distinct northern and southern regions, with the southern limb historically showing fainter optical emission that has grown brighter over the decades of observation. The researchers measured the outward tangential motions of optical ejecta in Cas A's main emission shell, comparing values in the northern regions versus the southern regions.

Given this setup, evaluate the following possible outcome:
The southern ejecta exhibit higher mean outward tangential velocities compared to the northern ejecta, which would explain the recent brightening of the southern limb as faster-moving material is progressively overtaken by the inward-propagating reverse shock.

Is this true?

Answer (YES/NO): NO